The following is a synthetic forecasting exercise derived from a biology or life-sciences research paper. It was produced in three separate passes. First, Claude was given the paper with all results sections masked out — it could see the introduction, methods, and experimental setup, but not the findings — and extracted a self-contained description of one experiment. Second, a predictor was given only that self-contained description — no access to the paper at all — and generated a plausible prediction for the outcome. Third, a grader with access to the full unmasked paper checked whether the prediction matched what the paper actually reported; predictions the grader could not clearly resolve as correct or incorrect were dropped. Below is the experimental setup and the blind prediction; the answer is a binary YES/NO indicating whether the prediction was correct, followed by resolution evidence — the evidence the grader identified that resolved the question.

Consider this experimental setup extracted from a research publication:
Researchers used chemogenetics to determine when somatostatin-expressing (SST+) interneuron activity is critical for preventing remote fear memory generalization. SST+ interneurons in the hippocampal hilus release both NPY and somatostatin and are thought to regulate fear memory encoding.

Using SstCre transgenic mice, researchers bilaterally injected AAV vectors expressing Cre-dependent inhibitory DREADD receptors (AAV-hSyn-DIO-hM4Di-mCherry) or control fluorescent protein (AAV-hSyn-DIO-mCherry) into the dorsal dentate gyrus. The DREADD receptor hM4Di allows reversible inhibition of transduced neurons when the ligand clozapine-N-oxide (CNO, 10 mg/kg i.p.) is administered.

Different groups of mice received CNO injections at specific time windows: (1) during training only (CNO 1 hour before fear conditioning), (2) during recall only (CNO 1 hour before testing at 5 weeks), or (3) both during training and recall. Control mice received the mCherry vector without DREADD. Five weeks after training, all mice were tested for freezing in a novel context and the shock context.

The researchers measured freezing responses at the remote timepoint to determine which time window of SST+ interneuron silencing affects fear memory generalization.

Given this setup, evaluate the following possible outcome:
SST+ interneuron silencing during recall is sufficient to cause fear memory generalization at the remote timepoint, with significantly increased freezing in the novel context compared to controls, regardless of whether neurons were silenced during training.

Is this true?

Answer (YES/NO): NO